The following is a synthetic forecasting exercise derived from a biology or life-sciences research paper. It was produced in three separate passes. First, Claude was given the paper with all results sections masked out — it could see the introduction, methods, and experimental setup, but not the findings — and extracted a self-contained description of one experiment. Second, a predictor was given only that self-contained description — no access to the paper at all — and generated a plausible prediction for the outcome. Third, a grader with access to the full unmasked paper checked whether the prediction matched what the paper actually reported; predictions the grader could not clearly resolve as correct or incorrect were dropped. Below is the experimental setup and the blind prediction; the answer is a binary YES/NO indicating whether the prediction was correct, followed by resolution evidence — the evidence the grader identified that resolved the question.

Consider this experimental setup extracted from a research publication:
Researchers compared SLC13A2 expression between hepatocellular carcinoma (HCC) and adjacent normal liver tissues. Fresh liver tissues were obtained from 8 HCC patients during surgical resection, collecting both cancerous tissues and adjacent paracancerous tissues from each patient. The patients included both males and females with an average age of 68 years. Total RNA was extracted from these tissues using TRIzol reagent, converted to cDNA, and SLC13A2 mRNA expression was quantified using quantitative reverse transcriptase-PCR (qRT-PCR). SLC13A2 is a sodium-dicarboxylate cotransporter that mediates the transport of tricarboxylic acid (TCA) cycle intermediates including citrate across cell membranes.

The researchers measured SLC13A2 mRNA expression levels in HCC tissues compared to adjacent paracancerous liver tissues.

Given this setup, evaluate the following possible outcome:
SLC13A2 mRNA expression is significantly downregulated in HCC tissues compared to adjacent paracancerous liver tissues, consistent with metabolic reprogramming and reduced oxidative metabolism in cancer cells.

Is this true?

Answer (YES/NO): YES